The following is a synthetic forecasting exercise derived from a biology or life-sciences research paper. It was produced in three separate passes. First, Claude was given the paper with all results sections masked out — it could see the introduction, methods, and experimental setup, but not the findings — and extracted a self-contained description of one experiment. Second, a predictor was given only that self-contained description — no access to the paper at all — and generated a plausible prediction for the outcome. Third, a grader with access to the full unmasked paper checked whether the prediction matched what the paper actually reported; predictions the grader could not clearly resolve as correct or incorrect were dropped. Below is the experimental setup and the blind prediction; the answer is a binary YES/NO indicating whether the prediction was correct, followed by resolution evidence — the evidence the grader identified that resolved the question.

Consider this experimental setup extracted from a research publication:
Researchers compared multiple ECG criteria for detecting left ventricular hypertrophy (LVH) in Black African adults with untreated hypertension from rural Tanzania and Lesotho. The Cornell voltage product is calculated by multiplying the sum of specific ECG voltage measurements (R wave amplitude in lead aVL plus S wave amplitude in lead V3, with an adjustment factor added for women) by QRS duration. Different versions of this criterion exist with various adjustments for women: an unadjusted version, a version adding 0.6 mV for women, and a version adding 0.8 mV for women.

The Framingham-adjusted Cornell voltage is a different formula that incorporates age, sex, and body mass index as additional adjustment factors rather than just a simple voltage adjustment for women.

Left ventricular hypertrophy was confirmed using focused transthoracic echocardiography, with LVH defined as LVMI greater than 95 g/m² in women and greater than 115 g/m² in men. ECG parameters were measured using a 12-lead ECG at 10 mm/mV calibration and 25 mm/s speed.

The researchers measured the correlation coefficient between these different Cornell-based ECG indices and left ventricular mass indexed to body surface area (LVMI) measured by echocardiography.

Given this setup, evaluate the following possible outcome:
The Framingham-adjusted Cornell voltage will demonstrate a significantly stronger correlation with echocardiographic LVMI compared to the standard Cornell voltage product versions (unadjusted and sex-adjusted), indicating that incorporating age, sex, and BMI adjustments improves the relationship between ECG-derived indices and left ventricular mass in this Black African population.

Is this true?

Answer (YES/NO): NO